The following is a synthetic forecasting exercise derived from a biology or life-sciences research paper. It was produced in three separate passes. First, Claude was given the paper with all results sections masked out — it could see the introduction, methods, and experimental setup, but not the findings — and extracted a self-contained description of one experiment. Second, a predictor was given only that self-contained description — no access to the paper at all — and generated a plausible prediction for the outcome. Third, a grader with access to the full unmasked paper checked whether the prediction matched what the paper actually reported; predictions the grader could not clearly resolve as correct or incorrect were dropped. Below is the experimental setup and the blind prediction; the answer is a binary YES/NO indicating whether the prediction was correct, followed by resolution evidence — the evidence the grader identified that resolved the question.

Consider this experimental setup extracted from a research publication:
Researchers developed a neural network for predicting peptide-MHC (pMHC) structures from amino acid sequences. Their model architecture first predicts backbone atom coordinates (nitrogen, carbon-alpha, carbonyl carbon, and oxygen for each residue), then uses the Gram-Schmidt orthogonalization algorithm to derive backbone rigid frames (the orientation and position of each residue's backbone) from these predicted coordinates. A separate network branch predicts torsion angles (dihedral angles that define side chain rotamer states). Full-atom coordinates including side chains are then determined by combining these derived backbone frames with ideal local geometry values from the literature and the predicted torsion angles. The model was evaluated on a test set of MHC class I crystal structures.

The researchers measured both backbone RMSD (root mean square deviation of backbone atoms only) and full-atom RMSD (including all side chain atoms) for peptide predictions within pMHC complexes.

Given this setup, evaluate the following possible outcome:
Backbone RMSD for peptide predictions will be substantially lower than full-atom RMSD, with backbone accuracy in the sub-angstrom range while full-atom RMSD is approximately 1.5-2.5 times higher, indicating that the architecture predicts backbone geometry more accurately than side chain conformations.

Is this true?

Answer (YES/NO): YES